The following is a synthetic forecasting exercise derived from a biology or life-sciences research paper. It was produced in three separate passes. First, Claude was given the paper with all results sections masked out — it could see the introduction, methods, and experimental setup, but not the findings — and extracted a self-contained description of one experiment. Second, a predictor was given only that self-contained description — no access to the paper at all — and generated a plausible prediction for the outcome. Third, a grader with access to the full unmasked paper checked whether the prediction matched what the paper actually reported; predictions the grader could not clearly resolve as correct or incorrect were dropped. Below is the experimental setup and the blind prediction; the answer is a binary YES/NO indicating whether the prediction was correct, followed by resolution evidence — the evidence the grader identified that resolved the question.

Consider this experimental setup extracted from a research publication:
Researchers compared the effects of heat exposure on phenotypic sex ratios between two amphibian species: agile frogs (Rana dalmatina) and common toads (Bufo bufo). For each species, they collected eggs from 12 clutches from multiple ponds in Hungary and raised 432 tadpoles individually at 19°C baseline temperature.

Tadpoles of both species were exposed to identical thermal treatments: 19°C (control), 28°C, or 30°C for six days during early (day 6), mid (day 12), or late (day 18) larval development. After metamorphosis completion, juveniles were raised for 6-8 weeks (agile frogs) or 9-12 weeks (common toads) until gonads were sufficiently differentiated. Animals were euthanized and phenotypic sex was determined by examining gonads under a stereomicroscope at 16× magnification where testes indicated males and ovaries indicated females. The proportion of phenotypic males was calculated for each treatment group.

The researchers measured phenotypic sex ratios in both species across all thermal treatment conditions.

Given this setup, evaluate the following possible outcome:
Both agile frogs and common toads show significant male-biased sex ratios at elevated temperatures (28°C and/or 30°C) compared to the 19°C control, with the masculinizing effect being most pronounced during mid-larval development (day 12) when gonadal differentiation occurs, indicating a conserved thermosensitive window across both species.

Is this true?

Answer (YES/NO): NO